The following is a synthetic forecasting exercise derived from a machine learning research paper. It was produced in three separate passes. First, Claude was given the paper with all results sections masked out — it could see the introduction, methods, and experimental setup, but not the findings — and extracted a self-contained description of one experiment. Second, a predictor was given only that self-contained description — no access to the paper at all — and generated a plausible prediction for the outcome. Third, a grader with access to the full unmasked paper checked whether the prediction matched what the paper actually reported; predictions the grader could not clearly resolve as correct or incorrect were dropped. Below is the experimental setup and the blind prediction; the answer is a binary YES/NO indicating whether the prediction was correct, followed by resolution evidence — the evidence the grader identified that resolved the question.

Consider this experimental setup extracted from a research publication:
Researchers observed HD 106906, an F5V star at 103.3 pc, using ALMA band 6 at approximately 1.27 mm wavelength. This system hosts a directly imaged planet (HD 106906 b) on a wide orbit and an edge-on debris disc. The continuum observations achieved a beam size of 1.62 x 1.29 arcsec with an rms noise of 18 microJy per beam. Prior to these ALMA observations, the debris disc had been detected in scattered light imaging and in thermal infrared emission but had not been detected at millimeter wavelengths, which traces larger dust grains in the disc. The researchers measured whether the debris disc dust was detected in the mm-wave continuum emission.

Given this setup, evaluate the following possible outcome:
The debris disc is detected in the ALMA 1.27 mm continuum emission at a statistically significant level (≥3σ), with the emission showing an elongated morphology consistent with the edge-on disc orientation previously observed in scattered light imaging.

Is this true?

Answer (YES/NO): YES